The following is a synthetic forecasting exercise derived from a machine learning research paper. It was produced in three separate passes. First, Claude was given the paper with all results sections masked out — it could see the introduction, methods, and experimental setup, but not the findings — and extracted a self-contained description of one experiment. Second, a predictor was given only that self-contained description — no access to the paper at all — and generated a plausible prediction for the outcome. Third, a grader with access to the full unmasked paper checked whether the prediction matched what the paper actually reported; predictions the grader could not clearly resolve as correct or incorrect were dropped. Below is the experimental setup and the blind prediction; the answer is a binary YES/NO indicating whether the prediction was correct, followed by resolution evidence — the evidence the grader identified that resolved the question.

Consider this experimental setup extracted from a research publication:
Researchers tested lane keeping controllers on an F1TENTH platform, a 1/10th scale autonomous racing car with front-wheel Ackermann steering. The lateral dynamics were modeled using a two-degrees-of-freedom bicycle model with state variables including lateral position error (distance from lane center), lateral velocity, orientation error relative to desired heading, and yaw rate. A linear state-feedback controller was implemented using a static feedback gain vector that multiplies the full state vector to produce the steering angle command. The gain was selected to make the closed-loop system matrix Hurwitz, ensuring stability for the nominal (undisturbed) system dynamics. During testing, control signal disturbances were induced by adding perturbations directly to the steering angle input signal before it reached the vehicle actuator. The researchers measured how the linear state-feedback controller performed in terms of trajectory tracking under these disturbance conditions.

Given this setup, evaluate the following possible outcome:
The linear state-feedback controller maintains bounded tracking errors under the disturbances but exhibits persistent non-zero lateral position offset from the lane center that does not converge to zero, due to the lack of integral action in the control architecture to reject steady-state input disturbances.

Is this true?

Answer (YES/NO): NO